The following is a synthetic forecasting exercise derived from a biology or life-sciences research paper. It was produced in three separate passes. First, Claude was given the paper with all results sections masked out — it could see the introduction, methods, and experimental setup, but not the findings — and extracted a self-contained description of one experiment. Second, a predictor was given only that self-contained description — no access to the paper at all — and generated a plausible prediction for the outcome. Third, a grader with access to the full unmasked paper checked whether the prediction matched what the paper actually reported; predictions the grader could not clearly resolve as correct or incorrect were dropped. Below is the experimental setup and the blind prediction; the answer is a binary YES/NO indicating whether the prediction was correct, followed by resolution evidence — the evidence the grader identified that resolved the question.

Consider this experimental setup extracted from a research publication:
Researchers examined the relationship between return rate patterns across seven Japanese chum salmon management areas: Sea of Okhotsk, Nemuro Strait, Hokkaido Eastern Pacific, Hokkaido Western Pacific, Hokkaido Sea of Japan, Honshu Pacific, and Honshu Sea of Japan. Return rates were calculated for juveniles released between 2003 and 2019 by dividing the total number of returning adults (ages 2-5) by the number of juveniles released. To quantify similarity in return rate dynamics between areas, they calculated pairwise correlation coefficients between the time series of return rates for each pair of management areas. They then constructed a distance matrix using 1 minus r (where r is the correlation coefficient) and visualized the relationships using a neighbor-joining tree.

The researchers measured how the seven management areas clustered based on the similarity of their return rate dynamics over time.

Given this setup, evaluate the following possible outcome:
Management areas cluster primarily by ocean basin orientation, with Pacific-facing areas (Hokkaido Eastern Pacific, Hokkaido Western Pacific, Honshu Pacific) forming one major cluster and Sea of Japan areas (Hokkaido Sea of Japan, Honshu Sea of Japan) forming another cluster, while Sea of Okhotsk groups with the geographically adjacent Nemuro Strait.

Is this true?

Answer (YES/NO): NO